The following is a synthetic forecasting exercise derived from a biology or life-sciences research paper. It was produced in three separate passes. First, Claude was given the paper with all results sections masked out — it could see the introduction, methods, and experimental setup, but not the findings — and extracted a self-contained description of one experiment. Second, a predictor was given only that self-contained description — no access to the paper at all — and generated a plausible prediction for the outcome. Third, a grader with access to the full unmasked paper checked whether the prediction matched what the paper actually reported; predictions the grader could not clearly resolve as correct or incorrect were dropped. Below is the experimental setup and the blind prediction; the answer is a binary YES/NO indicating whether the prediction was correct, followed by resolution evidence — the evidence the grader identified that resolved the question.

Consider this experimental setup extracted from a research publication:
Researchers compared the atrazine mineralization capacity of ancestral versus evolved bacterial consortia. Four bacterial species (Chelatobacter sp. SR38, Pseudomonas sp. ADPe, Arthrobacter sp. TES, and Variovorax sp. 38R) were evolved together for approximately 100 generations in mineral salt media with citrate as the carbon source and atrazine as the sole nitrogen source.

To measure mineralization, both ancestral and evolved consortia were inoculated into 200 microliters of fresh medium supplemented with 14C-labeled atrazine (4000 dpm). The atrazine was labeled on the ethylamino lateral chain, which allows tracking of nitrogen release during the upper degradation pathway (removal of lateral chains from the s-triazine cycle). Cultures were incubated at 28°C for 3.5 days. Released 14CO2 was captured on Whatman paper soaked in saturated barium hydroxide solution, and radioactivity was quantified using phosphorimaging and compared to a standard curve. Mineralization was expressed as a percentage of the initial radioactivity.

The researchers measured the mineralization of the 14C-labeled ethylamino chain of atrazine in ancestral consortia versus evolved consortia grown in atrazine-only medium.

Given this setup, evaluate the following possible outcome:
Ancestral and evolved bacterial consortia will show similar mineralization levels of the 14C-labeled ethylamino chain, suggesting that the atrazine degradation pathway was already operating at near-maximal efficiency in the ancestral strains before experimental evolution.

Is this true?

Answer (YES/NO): NO